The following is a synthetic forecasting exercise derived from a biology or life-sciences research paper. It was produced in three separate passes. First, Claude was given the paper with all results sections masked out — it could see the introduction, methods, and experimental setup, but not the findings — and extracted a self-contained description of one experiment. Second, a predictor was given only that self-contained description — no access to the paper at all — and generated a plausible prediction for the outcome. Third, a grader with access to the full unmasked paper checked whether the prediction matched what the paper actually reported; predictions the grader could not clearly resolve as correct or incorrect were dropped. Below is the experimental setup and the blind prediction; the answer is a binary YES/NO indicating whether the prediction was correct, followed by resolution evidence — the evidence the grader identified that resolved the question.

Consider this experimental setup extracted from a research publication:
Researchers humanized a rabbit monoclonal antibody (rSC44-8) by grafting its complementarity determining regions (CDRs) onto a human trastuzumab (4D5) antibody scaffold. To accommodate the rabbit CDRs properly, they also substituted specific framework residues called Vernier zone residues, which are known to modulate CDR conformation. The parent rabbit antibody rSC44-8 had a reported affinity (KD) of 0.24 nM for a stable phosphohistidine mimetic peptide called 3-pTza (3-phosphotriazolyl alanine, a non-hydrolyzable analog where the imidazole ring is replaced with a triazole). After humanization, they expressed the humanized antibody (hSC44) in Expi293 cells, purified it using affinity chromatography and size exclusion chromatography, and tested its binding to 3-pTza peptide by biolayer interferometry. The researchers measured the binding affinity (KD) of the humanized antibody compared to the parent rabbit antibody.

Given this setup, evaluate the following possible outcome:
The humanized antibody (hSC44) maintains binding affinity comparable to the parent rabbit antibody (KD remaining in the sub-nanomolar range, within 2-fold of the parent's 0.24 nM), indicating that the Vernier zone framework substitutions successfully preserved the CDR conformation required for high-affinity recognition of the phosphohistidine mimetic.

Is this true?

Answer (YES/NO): NO